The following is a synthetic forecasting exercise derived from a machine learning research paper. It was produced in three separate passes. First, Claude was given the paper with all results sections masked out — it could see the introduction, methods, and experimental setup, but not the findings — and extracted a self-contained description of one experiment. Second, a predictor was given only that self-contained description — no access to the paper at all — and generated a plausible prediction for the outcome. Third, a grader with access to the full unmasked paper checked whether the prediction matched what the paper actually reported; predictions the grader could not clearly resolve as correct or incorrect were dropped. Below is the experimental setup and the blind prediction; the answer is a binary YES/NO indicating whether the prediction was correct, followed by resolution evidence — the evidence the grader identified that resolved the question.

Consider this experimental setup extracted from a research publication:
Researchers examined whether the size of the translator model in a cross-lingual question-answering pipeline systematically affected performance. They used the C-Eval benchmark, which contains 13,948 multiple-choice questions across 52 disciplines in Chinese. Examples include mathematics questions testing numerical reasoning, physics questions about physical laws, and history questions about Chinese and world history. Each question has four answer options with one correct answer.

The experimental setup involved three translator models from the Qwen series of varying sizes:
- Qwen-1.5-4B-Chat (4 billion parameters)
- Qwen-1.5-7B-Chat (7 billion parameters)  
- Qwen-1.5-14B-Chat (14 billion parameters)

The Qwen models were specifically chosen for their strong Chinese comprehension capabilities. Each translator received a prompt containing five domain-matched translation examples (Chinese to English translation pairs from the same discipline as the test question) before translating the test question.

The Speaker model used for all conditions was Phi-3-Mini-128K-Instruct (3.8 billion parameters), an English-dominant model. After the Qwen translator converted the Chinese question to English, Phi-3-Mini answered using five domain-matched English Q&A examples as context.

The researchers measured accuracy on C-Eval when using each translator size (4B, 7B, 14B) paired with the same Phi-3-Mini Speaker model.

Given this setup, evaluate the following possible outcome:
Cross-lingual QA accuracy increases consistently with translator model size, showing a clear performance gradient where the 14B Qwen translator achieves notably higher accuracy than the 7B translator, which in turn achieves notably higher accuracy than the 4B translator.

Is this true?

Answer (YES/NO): NO